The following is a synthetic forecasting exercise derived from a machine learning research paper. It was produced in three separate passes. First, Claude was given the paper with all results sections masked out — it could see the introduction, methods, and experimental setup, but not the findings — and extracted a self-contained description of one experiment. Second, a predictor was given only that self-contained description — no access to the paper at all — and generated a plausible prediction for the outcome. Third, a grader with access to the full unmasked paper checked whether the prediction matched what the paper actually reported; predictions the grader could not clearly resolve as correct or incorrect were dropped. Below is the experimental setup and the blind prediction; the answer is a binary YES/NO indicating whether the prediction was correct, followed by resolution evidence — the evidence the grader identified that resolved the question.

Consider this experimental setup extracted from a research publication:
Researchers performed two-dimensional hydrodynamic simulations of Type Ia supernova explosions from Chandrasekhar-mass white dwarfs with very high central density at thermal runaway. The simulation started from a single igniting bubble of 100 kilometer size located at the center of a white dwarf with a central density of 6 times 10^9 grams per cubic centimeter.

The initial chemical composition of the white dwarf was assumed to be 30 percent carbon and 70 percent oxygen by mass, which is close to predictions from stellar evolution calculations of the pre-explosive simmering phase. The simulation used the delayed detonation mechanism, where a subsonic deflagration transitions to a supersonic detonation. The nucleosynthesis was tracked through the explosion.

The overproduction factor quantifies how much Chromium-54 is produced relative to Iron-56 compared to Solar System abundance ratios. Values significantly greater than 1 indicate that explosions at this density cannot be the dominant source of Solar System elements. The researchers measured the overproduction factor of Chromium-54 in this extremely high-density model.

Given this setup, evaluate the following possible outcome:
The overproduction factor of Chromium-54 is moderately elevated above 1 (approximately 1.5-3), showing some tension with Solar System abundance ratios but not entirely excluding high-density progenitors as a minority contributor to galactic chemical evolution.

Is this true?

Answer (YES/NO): NO